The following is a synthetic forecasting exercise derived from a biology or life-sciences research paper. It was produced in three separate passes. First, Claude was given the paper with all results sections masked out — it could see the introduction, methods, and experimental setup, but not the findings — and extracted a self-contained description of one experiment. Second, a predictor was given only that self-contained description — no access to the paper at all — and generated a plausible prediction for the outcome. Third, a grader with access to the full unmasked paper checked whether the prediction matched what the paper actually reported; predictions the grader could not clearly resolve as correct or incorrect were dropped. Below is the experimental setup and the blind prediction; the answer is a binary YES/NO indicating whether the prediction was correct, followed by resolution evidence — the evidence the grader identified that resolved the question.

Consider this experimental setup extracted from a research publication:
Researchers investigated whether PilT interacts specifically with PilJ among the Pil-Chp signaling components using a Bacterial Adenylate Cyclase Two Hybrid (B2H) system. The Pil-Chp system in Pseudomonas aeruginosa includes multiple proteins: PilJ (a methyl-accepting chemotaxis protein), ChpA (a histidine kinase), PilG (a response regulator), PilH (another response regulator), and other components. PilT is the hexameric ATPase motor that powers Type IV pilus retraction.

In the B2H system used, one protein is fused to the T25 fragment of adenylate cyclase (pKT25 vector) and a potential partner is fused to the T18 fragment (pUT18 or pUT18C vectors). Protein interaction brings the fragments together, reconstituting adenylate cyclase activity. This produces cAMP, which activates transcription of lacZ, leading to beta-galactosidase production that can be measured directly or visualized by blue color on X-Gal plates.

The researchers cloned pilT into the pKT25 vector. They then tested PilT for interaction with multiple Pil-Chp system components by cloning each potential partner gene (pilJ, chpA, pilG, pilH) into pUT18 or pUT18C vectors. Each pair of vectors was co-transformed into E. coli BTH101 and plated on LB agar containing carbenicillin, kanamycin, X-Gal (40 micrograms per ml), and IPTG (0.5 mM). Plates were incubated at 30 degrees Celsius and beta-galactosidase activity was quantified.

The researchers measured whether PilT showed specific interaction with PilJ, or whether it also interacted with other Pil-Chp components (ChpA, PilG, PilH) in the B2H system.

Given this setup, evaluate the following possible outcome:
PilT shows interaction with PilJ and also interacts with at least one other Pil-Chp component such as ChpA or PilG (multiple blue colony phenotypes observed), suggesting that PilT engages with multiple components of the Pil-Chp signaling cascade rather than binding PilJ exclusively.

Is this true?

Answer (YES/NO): NO